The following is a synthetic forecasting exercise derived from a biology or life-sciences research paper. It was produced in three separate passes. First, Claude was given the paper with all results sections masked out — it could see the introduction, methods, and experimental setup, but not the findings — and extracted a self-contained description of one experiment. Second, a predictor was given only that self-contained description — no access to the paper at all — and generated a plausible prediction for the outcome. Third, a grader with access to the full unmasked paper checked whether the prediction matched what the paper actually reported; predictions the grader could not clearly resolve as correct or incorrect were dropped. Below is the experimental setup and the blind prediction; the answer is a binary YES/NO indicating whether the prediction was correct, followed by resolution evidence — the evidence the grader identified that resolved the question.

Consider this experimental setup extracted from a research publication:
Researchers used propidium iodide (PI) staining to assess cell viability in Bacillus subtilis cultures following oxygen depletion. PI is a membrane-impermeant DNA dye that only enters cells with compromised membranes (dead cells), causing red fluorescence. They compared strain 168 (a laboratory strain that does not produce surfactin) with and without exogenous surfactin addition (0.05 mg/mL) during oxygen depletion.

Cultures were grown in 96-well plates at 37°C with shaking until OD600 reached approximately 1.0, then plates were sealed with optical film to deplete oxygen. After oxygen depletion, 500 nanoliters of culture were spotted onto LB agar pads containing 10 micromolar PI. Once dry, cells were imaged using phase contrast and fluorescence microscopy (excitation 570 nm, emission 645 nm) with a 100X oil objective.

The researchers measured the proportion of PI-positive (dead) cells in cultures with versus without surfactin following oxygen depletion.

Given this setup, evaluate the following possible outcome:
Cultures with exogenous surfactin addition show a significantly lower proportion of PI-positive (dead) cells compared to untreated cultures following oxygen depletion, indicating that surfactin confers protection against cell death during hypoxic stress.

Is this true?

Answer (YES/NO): NO